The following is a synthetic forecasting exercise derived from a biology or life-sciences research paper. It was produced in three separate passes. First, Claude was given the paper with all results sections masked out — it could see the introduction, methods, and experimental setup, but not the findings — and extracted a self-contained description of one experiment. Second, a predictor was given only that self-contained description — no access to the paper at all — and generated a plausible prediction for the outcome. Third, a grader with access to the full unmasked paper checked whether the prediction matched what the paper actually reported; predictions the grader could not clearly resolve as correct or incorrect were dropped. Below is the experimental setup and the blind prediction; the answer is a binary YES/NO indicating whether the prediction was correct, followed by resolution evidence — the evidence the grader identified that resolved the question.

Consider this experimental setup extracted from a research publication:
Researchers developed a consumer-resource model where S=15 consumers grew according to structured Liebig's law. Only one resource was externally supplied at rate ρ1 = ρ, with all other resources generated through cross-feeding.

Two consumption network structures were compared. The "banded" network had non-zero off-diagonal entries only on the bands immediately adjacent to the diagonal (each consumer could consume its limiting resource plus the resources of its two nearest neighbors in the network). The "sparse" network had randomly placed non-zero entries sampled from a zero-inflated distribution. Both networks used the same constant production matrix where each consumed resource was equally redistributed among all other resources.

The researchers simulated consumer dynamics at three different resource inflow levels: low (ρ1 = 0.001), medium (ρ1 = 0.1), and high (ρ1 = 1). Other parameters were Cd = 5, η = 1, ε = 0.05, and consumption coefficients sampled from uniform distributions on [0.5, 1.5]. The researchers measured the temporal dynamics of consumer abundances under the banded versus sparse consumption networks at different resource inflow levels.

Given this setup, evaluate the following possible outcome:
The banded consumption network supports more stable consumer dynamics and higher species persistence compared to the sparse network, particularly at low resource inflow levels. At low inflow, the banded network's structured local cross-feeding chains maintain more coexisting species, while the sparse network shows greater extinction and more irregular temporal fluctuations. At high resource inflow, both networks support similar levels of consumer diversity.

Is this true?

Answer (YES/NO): NO